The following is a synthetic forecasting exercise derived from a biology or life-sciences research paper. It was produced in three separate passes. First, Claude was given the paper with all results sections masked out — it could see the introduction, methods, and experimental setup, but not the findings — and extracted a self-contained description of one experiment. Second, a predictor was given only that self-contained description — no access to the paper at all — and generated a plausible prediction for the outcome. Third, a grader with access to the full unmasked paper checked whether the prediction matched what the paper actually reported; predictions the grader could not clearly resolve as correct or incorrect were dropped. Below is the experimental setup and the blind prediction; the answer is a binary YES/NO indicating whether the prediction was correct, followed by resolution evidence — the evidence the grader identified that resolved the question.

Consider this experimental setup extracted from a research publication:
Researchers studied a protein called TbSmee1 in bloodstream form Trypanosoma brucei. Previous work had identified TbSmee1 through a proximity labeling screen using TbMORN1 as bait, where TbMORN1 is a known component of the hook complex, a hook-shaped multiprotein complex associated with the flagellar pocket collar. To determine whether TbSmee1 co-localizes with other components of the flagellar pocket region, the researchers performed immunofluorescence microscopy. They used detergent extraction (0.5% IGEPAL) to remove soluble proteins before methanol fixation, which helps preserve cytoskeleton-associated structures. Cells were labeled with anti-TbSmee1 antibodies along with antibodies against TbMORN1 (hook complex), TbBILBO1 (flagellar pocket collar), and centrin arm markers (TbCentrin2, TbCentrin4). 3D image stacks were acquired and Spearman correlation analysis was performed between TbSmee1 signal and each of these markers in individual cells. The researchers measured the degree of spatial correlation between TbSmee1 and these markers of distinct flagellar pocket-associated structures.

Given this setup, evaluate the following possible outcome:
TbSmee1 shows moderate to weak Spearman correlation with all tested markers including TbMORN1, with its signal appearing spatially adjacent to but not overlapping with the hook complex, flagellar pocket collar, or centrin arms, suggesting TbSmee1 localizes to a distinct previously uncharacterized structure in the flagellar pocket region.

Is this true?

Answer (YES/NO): NO